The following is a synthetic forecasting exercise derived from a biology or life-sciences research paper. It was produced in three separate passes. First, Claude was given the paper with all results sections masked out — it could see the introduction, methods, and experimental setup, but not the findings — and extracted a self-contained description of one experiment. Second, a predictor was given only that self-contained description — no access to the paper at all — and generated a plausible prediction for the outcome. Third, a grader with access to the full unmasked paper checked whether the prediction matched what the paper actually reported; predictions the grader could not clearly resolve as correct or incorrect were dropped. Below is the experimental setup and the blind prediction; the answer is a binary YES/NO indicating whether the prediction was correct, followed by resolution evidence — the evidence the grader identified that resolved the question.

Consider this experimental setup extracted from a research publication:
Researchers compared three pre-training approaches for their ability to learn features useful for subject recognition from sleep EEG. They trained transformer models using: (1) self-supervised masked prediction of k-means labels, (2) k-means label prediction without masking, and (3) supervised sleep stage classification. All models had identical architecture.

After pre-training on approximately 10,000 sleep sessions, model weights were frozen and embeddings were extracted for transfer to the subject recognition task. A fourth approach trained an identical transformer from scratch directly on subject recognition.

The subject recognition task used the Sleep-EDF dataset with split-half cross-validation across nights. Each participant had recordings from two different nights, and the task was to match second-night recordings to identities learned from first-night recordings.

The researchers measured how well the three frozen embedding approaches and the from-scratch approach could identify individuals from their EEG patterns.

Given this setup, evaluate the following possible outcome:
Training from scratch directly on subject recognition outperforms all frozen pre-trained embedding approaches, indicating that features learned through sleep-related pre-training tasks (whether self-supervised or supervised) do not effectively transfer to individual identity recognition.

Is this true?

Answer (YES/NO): NO